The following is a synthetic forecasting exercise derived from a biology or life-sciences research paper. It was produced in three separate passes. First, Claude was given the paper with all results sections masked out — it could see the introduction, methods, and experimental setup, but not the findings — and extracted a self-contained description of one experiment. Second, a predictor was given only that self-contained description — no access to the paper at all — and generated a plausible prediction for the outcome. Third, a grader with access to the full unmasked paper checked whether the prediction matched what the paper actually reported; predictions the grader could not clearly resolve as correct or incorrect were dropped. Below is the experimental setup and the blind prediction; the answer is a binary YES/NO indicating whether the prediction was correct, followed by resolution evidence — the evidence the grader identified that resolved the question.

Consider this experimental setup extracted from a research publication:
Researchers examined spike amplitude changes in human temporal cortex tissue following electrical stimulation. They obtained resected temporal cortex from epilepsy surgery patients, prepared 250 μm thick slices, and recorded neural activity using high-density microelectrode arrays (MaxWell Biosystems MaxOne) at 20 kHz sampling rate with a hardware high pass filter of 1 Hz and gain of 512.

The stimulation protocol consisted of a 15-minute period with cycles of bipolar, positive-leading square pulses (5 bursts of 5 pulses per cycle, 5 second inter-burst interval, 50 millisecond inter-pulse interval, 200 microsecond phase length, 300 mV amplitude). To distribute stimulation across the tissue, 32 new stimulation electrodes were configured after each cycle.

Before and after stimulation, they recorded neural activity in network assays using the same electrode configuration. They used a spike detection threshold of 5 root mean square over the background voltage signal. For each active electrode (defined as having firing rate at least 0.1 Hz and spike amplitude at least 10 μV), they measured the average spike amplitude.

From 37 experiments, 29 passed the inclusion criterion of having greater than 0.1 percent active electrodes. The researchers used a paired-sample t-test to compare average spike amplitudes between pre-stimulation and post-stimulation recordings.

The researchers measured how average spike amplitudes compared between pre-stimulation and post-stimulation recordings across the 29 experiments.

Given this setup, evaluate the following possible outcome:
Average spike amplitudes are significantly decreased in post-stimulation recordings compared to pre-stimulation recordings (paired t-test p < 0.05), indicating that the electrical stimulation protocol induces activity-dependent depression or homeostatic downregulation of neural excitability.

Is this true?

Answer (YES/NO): NO